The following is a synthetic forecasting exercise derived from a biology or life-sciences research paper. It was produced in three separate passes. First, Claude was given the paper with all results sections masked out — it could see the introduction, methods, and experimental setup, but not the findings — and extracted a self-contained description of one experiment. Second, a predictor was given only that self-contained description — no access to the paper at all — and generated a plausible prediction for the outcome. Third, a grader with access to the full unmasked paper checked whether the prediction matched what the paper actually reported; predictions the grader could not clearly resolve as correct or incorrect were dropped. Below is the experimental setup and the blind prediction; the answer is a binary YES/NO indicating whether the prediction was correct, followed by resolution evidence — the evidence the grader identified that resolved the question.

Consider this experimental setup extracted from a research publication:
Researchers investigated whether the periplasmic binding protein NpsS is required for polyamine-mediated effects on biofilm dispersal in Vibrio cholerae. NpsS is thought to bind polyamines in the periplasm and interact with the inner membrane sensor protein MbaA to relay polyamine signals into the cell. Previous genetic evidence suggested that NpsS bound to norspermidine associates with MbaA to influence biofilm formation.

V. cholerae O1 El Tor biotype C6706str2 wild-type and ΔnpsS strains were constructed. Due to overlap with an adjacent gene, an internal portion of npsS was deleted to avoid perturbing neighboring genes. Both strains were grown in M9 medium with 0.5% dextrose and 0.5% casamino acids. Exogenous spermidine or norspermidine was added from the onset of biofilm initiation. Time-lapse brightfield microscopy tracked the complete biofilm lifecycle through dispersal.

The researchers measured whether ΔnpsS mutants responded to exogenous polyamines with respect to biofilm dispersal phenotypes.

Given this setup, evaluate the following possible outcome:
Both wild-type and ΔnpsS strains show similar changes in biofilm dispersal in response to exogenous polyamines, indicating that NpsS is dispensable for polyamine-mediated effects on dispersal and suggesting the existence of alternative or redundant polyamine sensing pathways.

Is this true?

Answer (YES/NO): NO